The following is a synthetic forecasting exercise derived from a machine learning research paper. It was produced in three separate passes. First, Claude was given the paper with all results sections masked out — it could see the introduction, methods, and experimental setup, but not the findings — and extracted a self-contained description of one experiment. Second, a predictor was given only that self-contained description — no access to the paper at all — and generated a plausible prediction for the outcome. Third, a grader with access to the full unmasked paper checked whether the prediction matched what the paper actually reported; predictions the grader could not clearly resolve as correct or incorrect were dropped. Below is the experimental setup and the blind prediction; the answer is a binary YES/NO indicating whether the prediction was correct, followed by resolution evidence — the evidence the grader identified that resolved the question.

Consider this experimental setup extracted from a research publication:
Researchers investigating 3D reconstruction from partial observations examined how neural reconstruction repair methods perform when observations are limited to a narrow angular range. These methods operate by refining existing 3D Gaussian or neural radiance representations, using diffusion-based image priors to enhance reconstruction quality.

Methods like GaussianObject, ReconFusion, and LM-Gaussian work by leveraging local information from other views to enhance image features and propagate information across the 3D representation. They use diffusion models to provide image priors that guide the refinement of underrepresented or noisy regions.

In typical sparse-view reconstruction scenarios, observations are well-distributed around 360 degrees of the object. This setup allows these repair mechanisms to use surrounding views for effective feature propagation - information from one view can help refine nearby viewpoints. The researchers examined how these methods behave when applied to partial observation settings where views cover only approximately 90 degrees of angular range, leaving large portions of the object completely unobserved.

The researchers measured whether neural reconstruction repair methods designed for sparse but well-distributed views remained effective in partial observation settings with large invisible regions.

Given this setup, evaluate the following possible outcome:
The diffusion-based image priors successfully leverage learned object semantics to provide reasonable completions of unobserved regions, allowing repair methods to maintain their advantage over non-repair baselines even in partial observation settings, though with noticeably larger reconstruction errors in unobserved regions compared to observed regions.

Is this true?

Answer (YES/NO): NO